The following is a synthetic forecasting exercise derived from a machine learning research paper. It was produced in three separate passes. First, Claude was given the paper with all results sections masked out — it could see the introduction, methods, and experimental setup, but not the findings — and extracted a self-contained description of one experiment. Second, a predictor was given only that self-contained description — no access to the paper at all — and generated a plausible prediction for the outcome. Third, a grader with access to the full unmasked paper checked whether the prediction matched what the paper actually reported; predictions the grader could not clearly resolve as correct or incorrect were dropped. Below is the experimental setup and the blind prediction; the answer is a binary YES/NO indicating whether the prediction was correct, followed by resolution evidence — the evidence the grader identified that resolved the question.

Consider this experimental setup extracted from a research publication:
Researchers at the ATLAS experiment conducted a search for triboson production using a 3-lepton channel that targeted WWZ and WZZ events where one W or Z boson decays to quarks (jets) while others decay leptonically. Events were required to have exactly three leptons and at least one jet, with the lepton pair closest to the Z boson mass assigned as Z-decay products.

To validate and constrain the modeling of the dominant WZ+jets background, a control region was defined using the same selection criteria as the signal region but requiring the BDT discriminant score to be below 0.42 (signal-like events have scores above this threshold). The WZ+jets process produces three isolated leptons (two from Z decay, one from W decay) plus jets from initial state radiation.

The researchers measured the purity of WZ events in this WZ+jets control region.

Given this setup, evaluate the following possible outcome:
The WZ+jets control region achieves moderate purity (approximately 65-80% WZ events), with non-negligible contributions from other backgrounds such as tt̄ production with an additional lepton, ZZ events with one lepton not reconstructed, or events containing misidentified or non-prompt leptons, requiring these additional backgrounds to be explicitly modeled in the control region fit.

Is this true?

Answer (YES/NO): YES